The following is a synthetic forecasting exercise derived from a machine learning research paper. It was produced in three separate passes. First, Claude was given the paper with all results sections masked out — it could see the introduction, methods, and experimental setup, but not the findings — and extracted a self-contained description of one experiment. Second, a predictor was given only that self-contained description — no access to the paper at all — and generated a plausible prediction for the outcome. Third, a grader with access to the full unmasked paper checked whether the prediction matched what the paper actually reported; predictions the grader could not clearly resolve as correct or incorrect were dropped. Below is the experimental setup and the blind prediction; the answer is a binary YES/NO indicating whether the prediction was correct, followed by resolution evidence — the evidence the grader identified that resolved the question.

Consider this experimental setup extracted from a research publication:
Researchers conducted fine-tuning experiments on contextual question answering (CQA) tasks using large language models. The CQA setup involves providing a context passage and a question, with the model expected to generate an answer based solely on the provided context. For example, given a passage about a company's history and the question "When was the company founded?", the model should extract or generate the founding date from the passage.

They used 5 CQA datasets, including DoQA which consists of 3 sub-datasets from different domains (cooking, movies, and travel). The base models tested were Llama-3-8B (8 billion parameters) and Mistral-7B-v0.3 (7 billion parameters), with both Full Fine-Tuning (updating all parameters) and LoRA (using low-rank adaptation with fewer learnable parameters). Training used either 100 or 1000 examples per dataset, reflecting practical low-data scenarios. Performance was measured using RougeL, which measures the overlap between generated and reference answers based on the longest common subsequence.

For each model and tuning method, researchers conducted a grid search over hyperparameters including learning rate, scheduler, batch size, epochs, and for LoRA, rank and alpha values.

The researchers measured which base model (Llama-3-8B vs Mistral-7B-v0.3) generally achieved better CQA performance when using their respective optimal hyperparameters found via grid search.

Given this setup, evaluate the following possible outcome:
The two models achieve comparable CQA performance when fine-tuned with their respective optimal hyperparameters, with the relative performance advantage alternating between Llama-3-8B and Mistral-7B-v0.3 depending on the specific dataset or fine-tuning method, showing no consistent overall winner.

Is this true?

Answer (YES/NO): NO